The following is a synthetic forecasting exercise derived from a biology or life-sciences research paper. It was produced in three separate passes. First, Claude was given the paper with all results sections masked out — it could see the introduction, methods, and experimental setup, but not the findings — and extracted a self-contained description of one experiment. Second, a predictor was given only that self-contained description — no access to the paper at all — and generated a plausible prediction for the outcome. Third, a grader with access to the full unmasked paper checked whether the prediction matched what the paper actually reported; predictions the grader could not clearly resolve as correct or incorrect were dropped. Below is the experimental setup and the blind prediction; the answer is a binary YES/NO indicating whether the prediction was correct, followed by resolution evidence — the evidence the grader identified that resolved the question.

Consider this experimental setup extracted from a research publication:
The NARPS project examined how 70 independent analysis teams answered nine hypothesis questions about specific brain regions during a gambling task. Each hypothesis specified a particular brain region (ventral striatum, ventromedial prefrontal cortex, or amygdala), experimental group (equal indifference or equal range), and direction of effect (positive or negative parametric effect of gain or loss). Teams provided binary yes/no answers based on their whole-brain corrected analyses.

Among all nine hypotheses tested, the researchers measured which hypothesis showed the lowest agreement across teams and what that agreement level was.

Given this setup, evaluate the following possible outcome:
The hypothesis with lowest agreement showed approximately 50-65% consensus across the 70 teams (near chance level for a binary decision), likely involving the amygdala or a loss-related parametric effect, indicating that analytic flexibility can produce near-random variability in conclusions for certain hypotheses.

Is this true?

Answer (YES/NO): NO